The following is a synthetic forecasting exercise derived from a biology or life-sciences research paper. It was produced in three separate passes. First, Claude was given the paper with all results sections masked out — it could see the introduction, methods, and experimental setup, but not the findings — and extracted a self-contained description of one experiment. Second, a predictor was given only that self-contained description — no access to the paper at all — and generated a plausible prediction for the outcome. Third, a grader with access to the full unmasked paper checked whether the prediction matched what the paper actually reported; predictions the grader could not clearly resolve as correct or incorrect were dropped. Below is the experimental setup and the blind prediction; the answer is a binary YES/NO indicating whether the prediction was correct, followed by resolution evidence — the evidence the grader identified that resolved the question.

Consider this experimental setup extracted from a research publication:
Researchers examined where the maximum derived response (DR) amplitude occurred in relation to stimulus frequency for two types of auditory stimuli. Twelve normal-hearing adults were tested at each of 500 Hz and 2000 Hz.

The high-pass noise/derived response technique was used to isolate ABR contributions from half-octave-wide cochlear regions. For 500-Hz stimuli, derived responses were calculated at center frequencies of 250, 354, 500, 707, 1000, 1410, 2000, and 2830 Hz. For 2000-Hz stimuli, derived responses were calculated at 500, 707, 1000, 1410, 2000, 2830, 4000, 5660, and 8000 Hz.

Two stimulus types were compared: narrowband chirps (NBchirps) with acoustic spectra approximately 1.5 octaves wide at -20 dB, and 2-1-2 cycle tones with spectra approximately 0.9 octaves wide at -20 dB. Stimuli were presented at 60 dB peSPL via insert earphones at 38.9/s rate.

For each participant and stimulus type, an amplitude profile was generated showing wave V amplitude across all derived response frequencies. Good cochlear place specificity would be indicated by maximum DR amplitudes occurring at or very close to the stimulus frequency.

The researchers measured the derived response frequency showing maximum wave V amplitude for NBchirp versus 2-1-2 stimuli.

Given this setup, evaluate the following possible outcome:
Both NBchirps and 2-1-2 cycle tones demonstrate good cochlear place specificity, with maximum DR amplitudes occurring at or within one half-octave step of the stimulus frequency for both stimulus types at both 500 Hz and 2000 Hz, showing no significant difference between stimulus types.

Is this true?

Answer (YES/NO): NO